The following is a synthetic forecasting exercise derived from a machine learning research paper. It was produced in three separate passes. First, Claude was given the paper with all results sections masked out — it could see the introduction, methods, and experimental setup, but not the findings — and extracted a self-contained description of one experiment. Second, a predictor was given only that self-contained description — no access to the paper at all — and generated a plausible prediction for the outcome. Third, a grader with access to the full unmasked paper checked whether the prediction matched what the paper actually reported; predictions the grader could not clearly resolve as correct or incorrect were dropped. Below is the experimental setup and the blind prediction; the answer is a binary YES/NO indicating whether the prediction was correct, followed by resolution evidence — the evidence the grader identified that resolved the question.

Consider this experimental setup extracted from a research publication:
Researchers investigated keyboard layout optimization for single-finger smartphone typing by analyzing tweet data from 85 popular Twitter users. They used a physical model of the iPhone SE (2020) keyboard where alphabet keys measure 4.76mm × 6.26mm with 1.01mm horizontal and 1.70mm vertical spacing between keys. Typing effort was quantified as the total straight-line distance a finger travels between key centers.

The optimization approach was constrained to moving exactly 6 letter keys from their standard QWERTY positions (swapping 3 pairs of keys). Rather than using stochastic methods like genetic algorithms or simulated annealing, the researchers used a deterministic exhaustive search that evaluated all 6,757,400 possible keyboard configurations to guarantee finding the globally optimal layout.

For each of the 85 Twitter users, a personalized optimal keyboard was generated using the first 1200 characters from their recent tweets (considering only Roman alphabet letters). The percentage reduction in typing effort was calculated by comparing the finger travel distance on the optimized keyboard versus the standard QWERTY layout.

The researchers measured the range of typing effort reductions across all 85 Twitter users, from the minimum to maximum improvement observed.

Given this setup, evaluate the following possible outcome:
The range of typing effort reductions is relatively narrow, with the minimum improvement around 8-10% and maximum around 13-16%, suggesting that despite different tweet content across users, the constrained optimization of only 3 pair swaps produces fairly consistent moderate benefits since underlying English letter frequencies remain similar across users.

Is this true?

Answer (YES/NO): NO